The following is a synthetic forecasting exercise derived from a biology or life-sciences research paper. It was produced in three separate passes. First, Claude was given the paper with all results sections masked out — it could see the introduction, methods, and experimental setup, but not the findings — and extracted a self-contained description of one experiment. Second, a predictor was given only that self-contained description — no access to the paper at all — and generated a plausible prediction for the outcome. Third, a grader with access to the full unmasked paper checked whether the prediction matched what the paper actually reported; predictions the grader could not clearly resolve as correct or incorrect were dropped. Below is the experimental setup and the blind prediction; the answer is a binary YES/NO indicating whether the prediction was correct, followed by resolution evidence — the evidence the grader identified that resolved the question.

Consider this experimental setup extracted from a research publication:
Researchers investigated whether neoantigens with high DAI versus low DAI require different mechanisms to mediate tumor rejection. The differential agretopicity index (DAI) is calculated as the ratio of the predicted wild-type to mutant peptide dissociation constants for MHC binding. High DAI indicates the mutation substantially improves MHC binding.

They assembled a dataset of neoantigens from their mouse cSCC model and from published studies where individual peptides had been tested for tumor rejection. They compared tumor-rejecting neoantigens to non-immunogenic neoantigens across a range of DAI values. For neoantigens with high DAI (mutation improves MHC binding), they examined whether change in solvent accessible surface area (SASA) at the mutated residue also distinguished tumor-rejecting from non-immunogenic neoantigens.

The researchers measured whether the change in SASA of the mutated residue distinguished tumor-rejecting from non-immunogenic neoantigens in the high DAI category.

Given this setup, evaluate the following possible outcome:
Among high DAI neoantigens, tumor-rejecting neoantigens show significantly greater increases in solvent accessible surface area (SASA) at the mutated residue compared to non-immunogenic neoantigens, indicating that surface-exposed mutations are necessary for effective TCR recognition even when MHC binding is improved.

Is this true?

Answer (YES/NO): NO